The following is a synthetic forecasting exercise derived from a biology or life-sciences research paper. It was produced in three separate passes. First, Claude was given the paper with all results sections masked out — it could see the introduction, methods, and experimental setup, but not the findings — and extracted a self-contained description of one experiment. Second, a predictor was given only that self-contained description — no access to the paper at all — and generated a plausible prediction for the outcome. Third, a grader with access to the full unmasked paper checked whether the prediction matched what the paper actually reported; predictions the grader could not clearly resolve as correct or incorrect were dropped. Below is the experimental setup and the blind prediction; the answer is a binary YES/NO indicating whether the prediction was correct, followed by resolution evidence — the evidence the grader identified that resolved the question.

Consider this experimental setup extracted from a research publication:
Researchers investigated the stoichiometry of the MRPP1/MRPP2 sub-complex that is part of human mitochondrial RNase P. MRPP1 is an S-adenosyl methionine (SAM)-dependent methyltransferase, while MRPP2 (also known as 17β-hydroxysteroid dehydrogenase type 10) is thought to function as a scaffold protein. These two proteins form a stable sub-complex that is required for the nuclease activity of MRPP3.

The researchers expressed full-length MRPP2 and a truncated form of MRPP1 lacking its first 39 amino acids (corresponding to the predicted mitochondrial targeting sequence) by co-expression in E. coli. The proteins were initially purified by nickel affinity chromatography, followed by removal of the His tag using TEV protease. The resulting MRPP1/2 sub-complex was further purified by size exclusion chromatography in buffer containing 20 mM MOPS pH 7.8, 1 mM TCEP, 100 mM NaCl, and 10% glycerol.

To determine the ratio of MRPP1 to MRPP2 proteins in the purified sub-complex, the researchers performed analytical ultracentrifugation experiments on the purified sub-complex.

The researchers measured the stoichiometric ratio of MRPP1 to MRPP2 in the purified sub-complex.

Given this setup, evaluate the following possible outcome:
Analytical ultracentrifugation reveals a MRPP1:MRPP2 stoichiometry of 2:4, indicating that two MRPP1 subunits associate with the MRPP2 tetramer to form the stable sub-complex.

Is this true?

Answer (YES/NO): NO